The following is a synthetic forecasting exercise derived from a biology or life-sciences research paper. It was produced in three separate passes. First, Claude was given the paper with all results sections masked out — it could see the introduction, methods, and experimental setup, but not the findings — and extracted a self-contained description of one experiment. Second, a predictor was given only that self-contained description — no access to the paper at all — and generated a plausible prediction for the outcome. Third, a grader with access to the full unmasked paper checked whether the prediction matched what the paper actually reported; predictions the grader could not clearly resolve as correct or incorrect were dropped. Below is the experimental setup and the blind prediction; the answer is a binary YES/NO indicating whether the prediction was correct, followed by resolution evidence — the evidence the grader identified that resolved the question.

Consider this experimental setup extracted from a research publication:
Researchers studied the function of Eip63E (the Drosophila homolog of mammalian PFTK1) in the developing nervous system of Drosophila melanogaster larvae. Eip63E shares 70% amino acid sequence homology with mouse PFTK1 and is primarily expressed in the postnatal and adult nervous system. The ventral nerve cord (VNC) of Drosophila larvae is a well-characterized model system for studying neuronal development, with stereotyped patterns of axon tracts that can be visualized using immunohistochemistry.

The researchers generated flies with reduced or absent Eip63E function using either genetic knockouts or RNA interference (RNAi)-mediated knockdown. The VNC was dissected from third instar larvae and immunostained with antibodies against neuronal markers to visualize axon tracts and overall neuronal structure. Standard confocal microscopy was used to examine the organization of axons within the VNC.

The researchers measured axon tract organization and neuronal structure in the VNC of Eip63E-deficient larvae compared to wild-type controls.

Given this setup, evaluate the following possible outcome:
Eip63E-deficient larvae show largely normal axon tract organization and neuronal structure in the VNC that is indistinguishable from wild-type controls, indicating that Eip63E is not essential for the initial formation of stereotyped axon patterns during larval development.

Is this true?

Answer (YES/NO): NO